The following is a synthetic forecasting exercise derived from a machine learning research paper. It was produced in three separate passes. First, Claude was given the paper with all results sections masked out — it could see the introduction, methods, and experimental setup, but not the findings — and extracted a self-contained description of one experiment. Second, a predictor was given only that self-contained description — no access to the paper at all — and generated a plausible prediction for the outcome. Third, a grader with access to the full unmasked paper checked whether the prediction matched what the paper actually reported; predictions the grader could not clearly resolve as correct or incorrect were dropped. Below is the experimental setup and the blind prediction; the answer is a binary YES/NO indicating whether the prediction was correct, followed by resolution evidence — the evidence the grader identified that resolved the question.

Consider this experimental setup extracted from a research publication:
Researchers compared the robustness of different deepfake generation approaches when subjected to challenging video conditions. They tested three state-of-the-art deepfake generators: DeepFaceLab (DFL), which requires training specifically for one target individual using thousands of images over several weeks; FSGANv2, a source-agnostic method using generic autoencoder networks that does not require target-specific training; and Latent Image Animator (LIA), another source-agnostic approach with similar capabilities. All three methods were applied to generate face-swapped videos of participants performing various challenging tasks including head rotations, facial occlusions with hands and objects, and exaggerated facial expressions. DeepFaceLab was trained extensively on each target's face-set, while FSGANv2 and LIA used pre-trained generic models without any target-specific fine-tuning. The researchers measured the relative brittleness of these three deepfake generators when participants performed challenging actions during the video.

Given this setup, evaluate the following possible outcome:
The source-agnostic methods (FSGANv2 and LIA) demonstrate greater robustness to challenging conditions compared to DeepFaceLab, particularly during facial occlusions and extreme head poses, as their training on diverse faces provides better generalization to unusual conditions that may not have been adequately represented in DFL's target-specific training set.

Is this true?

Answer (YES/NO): NO